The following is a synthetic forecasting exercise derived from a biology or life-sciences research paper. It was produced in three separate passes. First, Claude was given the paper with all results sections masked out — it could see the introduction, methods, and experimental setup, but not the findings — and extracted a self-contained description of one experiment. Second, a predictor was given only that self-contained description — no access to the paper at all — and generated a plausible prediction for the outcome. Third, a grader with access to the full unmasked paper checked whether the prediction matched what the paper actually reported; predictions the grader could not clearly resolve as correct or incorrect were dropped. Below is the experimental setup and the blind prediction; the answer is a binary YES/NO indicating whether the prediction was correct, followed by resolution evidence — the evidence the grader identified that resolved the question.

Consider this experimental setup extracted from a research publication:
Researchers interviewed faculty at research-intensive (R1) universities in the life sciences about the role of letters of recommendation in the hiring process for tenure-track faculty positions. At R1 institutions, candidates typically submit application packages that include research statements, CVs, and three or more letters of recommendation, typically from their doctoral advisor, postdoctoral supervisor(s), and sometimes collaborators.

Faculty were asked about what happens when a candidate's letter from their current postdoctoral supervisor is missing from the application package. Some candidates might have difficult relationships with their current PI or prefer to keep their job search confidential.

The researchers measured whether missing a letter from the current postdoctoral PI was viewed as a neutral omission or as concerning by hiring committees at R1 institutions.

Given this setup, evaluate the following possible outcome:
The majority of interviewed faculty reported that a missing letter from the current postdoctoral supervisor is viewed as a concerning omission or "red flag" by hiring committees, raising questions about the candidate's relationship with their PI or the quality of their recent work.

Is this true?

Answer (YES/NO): YES